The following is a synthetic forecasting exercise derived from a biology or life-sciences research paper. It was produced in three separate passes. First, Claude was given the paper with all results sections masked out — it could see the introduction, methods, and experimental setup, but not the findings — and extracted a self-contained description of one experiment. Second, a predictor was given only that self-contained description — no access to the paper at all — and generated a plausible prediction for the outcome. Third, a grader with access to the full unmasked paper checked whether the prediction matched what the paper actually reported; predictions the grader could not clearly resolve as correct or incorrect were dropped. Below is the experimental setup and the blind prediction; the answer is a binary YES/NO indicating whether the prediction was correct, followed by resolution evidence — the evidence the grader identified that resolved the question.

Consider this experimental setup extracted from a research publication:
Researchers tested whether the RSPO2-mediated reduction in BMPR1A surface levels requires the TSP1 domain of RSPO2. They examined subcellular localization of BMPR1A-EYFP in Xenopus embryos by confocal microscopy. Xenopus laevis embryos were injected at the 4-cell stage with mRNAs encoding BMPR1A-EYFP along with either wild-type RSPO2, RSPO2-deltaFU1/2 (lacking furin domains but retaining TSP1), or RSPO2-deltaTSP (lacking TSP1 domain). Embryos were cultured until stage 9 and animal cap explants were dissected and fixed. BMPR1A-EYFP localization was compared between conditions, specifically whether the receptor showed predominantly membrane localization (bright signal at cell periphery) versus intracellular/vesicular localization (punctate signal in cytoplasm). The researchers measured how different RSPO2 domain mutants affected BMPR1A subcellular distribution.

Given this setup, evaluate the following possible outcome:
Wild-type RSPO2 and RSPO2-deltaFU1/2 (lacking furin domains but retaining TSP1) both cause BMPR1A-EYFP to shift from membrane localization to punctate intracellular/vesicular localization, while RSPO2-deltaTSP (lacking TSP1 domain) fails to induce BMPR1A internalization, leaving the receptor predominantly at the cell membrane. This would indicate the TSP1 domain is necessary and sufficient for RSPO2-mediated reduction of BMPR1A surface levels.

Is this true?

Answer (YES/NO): NO